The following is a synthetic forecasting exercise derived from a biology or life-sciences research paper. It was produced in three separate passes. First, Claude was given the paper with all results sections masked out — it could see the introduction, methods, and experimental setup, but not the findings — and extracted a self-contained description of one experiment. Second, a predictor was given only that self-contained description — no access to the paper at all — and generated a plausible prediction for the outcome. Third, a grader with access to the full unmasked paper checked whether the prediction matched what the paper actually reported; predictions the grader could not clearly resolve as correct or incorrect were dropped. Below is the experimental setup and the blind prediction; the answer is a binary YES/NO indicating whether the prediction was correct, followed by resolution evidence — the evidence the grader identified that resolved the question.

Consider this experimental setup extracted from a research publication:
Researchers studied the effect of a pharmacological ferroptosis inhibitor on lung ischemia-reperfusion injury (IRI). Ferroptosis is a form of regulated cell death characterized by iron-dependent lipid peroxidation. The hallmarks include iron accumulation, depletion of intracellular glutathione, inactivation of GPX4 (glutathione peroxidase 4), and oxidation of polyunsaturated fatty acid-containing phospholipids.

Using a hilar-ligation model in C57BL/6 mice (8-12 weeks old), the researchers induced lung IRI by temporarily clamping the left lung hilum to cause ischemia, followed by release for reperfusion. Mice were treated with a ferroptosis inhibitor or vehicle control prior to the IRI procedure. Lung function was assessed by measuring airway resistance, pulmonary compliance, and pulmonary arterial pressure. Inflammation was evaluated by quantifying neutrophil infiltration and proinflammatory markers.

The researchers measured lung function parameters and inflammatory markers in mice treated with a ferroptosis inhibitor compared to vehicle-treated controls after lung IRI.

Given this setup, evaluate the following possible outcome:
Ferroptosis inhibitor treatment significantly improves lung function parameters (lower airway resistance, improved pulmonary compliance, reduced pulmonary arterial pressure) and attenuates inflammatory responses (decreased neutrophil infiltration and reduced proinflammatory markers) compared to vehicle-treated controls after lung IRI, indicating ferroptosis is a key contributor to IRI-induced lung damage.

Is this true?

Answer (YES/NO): YES